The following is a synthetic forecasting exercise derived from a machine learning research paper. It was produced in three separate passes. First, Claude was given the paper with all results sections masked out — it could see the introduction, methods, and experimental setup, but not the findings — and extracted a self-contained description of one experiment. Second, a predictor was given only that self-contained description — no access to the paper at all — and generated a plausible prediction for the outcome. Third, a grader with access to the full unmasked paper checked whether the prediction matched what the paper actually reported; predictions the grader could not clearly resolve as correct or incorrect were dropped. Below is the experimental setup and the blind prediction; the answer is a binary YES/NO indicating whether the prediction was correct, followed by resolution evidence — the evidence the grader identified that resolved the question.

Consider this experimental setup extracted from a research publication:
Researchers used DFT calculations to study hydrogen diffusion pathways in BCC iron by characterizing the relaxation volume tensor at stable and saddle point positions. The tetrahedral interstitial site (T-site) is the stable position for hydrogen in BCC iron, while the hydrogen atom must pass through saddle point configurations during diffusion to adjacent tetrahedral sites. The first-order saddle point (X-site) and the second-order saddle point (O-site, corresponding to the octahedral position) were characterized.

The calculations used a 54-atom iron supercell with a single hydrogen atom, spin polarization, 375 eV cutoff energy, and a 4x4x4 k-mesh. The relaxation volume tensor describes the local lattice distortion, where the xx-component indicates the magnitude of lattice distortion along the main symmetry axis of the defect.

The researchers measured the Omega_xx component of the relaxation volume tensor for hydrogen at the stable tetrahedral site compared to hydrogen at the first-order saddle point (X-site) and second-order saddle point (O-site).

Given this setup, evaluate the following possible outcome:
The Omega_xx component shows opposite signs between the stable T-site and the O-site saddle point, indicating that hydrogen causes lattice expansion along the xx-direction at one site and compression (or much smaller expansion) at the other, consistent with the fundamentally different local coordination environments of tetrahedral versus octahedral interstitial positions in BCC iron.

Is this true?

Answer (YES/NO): NO